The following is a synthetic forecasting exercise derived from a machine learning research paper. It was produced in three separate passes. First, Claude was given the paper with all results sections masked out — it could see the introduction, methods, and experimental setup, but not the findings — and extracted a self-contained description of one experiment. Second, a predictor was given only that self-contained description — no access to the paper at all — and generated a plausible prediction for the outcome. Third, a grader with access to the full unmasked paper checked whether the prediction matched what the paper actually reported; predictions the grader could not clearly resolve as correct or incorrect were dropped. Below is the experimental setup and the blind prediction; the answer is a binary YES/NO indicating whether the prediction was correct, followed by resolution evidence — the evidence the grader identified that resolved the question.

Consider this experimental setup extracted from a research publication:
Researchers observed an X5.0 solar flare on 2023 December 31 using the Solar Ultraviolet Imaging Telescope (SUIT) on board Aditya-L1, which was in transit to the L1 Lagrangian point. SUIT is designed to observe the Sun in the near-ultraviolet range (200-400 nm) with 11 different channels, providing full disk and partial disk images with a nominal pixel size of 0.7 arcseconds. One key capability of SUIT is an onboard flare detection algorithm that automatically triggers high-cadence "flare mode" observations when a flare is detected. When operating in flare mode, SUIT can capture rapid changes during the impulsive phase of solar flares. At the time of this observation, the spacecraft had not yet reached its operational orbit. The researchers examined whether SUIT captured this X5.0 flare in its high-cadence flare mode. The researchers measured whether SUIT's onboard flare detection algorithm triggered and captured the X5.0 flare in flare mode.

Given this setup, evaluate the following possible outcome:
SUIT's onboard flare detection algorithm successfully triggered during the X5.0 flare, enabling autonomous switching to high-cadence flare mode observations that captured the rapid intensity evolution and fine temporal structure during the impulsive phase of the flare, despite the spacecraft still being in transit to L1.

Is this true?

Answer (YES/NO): NO